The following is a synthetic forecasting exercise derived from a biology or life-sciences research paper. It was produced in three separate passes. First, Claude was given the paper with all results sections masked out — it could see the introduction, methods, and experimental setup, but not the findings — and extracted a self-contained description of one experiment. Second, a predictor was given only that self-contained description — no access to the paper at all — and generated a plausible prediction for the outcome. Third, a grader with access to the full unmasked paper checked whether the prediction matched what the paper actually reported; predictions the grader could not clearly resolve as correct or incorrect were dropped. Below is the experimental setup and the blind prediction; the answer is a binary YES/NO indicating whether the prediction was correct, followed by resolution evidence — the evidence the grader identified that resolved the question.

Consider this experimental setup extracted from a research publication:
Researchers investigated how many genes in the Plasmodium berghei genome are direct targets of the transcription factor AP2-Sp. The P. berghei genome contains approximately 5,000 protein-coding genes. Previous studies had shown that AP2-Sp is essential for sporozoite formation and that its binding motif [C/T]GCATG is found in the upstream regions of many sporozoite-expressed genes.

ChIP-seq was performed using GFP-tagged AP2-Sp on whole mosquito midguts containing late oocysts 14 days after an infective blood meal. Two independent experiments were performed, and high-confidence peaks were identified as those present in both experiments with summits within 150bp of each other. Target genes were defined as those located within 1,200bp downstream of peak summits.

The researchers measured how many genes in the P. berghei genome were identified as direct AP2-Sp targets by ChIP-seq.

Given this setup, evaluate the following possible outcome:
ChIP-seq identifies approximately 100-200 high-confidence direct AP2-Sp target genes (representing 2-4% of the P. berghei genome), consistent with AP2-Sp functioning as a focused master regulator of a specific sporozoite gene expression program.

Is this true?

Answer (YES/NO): NO